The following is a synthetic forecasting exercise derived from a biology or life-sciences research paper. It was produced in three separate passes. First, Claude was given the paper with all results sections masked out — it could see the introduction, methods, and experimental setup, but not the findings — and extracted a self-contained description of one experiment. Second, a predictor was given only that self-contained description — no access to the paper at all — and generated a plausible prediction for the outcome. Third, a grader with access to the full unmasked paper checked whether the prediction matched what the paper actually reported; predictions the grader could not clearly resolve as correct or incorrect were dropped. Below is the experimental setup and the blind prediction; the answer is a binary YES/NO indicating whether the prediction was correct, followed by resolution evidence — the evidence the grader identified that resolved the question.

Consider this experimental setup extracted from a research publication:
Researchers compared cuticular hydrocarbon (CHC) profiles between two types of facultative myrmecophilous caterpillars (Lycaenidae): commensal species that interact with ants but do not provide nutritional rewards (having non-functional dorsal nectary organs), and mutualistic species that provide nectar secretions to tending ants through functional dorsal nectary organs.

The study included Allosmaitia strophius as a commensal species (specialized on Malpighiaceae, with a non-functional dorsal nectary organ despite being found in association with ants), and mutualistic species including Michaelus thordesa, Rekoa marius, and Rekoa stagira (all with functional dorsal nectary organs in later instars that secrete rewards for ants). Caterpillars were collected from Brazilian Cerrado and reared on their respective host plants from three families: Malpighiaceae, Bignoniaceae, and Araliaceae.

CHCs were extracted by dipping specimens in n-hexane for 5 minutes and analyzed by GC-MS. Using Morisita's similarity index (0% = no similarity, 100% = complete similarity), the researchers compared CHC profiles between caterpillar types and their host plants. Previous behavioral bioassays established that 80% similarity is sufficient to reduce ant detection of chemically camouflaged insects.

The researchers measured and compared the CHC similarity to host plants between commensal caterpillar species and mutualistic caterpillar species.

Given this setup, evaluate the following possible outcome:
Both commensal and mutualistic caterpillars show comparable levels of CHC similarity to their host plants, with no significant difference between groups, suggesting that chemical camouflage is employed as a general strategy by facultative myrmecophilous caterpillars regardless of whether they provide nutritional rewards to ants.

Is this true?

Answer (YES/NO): NO